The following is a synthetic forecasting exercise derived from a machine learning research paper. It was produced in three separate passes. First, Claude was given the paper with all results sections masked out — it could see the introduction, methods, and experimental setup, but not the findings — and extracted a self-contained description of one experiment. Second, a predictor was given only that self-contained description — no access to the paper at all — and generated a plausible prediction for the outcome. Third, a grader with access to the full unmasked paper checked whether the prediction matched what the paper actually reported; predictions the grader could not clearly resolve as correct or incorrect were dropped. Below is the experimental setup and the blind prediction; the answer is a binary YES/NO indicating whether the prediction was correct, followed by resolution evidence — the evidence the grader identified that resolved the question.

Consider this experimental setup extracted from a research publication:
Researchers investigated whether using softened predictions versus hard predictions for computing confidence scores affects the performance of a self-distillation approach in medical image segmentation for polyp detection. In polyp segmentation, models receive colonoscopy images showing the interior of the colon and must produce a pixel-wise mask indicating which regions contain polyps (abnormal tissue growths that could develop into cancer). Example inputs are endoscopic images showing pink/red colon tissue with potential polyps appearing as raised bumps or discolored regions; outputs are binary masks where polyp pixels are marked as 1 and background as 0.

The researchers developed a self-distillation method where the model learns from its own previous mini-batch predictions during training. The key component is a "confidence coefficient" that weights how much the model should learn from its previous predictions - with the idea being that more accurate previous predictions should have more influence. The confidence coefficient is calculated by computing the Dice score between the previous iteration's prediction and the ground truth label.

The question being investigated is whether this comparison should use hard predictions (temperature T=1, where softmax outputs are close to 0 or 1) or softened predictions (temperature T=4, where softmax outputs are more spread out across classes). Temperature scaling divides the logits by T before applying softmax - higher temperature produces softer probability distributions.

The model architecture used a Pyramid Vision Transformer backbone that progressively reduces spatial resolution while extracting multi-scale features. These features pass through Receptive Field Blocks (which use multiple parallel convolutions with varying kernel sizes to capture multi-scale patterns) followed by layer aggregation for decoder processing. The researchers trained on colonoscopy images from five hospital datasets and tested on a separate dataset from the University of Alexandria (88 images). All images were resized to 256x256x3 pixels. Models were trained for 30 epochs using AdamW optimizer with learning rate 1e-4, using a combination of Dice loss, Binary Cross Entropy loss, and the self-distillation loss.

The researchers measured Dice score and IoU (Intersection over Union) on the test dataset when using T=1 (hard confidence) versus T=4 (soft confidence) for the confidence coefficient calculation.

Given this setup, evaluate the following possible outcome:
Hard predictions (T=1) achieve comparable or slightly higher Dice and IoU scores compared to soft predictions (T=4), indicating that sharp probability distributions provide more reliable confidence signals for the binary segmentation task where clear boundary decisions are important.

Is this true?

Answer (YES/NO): NO